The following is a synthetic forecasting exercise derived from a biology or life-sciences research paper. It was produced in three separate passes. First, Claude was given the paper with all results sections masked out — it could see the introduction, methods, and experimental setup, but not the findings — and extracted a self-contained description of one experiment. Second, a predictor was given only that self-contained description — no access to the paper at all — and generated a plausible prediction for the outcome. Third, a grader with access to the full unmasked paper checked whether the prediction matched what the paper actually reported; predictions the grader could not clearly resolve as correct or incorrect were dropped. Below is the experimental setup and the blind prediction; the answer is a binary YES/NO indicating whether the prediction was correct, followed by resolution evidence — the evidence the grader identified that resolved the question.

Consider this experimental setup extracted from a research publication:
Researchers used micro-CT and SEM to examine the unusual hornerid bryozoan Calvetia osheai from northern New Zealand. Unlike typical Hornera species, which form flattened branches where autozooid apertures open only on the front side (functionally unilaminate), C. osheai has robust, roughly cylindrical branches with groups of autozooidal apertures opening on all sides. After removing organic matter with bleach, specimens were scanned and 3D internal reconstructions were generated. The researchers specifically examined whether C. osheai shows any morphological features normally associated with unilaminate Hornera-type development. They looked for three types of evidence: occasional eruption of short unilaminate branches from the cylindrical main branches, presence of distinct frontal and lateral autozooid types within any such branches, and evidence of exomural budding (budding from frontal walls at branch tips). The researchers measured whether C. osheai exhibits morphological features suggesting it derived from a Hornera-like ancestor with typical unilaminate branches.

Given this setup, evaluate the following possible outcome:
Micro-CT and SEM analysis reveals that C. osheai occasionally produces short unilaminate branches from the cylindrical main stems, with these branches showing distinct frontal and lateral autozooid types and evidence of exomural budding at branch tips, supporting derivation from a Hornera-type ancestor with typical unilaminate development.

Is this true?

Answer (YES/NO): YES